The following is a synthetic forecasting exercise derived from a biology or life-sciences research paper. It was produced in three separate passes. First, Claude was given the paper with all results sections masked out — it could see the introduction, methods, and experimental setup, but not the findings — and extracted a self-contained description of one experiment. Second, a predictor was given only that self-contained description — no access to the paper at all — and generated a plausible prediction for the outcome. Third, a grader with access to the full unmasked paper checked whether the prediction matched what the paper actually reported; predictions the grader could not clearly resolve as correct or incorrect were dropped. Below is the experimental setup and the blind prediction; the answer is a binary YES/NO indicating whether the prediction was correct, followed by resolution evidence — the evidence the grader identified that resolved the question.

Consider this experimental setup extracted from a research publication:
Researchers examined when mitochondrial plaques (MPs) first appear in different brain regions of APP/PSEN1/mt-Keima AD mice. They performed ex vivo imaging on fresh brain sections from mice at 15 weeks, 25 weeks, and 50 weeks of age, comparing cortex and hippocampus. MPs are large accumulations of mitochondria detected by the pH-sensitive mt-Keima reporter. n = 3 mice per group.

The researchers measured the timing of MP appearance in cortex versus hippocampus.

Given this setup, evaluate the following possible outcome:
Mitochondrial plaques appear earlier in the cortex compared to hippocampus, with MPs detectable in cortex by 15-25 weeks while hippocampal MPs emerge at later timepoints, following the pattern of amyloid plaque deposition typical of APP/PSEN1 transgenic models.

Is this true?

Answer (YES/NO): YES